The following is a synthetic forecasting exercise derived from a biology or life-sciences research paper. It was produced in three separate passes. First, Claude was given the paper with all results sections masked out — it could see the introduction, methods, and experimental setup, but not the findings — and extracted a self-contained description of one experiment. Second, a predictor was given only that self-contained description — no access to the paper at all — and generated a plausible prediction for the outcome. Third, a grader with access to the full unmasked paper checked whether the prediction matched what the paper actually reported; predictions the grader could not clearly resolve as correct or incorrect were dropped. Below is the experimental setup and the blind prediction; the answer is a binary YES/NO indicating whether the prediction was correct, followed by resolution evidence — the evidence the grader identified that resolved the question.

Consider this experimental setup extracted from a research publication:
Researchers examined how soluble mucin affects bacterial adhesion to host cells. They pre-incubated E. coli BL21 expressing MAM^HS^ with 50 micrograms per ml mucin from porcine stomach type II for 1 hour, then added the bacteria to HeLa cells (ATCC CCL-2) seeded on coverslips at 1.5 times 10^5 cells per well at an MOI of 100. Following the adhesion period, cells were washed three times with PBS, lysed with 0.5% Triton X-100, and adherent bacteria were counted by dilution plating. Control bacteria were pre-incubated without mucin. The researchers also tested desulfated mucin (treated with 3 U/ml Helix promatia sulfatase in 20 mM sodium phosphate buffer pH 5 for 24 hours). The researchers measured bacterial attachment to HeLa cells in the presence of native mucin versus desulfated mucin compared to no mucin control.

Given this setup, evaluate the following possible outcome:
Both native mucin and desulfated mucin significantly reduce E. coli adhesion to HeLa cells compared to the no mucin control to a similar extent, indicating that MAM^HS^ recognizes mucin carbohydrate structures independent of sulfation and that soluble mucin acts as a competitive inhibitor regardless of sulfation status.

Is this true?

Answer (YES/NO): NO